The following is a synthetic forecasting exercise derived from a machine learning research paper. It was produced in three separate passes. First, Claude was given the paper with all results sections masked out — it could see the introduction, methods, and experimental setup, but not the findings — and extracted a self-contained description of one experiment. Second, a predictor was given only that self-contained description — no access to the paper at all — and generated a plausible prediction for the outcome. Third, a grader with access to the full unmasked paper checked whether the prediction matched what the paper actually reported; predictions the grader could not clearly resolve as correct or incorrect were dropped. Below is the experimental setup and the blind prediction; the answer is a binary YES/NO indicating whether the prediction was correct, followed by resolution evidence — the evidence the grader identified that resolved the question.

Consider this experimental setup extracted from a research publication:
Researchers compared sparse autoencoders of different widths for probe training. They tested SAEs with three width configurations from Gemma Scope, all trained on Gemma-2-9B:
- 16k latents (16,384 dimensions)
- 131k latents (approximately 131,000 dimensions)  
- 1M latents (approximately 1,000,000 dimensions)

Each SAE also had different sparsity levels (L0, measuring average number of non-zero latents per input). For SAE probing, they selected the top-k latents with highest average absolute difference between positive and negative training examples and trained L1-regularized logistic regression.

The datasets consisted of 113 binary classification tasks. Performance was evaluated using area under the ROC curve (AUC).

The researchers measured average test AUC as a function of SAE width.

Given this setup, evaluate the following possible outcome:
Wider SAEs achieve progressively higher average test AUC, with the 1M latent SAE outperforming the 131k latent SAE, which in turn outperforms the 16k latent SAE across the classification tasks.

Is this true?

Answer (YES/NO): NO